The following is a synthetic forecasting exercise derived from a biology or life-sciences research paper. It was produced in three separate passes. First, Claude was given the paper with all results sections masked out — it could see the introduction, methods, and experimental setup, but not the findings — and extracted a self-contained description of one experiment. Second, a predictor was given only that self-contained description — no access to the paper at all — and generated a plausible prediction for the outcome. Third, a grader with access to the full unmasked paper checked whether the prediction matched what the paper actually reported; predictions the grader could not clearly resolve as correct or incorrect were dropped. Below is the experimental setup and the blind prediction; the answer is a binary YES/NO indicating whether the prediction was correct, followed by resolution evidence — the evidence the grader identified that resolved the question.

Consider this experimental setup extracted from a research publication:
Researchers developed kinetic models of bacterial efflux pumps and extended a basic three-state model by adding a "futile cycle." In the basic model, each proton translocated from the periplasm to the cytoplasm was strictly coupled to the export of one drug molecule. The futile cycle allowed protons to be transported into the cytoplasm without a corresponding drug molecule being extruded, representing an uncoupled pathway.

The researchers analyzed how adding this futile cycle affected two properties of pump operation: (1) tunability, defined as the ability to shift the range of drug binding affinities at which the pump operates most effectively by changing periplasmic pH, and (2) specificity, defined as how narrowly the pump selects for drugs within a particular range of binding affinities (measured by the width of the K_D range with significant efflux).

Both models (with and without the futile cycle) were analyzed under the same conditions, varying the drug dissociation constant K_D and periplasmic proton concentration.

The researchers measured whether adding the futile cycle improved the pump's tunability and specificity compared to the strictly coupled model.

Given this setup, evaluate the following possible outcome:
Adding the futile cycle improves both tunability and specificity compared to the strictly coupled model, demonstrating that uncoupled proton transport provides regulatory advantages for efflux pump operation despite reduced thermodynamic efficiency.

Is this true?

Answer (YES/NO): NO